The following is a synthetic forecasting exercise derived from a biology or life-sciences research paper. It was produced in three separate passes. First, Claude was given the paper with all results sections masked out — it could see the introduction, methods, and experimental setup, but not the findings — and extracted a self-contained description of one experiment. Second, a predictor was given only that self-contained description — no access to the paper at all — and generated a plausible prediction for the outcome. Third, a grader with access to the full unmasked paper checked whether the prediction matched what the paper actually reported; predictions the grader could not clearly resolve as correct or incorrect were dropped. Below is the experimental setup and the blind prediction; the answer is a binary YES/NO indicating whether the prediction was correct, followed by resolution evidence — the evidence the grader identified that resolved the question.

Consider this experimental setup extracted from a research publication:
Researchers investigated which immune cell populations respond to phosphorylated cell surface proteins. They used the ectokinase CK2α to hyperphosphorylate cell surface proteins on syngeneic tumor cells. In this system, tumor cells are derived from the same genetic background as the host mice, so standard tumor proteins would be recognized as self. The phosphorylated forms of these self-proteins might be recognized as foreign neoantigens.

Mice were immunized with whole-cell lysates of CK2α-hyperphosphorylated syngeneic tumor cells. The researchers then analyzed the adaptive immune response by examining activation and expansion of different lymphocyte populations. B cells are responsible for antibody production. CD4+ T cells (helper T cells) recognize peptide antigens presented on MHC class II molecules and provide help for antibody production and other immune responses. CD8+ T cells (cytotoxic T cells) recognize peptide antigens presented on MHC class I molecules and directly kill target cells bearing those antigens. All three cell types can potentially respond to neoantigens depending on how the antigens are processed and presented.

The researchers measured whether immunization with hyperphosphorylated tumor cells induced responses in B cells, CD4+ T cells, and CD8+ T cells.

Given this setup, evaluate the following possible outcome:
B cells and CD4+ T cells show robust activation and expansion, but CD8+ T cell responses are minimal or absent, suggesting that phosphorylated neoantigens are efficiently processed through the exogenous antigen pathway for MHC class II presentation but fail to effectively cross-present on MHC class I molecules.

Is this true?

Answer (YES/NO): YES